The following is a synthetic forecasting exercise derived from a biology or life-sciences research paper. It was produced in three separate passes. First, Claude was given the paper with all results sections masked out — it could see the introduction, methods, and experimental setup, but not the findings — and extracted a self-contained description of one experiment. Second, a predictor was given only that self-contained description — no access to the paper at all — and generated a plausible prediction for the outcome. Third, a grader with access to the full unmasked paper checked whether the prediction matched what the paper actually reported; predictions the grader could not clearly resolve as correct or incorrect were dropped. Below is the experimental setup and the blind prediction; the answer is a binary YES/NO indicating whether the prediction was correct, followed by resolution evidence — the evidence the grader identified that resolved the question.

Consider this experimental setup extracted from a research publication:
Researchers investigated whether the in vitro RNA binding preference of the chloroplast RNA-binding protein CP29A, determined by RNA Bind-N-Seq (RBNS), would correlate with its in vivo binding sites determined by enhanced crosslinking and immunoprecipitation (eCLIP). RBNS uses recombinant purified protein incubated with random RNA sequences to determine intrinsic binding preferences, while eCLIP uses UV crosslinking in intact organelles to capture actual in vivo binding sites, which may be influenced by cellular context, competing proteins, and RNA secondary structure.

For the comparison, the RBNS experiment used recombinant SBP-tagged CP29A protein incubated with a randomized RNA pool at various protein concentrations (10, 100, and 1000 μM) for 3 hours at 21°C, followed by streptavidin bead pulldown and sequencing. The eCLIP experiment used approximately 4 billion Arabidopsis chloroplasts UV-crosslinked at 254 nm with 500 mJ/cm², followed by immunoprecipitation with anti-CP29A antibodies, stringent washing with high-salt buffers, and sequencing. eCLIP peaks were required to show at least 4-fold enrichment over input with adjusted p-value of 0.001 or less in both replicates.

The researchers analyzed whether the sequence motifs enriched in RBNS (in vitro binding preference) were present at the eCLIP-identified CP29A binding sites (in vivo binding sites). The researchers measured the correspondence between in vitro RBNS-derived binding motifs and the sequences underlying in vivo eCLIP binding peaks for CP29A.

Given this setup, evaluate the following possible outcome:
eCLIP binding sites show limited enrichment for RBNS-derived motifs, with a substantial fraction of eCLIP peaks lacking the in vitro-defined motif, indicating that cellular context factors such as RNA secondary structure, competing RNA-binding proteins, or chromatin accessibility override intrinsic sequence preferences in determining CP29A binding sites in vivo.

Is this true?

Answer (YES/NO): NO